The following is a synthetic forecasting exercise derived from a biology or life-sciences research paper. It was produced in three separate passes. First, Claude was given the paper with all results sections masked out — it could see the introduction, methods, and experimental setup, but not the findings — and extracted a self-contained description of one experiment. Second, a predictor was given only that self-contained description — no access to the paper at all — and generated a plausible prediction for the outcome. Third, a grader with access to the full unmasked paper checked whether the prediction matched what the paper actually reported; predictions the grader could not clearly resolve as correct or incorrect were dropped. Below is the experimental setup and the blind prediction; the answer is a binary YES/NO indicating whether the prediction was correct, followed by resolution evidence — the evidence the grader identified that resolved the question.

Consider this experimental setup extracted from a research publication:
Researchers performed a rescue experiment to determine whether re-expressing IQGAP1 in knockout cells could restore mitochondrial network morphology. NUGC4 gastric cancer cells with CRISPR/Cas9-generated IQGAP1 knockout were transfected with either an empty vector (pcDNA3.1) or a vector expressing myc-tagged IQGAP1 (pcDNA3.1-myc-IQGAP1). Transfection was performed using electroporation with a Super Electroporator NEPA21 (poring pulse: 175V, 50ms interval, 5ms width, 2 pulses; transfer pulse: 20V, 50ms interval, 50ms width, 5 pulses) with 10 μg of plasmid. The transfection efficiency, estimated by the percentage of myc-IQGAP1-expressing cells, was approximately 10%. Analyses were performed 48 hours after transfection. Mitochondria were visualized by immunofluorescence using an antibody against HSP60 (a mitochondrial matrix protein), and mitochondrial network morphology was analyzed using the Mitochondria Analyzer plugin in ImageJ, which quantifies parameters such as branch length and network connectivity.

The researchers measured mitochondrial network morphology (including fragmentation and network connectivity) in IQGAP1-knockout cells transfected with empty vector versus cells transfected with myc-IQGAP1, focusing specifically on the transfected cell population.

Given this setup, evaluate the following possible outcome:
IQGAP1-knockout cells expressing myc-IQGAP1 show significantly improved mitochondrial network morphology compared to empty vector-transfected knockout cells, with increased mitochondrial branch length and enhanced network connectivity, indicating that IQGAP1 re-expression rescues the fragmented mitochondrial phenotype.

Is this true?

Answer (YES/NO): YES